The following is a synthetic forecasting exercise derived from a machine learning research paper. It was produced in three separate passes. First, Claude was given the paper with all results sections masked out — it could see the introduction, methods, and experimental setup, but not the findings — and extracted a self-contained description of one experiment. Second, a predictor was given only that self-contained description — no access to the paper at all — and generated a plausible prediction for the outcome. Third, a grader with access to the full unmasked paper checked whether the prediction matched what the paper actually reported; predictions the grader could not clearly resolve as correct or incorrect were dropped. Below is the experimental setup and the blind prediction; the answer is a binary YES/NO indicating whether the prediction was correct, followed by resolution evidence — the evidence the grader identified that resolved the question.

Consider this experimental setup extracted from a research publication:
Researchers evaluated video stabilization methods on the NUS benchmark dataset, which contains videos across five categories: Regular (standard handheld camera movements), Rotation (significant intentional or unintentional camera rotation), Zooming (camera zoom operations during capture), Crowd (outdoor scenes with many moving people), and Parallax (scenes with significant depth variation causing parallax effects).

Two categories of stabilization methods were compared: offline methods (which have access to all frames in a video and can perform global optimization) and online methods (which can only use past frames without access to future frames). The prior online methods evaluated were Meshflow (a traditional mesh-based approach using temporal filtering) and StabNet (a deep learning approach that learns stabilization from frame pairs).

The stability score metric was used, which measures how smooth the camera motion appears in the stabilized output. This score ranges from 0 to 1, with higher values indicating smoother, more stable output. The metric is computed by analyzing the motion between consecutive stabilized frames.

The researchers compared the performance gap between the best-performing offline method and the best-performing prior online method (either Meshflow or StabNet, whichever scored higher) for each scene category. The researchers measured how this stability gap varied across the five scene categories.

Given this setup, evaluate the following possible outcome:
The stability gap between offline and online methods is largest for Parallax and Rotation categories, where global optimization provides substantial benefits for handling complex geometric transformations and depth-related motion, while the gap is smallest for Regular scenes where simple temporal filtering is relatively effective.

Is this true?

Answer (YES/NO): NO